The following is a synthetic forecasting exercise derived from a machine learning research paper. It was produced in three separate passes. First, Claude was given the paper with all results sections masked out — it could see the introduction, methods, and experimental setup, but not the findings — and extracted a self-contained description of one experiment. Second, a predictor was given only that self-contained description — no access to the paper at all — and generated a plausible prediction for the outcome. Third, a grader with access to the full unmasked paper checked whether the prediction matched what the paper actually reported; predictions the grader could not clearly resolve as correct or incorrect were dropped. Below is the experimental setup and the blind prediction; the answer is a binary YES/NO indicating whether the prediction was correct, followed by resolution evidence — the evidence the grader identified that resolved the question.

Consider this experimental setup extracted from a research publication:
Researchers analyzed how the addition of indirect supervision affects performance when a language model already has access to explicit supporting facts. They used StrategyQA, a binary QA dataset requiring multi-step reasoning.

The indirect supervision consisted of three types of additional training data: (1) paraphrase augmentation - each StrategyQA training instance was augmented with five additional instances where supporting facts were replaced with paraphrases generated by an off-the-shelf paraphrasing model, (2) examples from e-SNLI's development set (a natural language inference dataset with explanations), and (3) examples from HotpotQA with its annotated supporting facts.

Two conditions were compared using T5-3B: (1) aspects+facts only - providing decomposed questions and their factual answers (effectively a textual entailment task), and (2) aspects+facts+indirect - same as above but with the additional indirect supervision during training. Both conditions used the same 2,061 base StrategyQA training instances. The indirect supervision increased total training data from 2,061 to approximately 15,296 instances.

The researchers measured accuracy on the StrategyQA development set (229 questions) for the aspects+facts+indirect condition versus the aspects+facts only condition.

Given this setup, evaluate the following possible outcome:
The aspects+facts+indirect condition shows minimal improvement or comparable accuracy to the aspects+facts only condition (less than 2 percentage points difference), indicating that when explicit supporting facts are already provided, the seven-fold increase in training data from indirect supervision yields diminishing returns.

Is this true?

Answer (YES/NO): NO